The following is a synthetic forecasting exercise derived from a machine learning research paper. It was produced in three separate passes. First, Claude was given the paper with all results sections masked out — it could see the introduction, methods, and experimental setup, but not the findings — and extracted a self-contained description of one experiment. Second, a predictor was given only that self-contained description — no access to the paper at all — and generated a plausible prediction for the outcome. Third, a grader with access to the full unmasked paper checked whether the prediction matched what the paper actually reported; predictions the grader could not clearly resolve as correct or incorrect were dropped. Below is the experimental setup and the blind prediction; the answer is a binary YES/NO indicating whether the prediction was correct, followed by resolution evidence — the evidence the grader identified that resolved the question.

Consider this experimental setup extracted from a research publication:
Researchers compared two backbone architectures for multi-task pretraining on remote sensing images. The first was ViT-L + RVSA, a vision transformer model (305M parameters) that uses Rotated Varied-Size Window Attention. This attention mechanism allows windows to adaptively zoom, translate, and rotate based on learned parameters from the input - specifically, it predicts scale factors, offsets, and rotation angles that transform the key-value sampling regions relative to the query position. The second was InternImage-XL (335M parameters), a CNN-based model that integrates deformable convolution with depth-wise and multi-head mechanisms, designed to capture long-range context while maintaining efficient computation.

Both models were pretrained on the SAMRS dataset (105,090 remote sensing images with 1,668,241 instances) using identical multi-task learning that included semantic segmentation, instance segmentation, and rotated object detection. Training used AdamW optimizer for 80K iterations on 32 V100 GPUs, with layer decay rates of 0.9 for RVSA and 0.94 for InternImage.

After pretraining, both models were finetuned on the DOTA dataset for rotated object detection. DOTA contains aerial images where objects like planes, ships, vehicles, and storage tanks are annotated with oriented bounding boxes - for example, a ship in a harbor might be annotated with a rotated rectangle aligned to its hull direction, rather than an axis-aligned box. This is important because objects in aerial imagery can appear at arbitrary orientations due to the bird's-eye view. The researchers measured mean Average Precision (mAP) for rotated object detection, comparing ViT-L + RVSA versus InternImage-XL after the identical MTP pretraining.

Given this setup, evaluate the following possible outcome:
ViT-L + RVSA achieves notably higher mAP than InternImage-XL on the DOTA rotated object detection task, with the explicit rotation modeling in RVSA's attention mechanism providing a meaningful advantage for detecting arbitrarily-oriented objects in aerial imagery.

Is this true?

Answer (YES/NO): NO